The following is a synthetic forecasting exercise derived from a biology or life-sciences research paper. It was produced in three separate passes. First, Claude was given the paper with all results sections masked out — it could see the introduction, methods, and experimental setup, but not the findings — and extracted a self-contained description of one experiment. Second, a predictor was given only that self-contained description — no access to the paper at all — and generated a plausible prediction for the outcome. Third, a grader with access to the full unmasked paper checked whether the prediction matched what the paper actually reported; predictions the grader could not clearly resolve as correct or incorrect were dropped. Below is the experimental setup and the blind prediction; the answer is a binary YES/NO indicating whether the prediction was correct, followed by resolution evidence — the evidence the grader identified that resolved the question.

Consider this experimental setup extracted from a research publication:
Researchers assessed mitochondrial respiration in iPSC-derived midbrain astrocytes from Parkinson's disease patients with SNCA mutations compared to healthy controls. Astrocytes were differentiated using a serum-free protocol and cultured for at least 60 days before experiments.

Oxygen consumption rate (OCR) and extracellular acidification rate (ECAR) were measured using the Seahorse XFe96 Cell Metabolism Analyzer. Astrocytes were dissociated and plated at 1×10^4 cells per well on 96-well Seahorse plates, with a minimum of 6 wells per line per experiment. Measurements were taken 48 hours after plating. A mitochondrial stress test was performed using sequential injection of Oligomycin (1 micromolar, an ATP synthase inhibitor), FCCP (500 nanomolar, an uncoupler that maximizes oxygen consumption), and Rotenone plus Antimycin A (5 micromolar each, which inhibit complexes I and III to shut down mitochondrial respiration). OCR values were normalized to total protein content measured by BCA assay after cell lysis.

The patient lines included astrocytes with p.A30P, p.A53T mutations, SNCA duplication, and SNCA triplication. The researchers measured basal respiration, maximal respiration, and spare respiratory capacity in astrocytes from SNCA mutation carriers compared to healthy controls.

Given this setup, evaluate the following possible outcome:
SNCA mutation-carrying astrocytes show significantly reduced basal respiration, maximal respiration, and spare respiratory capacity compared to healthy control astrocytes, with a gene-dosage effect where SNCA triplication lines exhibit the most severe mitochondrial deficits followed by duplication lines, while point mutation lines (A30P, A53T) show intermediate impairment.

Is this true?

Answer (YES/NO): NO